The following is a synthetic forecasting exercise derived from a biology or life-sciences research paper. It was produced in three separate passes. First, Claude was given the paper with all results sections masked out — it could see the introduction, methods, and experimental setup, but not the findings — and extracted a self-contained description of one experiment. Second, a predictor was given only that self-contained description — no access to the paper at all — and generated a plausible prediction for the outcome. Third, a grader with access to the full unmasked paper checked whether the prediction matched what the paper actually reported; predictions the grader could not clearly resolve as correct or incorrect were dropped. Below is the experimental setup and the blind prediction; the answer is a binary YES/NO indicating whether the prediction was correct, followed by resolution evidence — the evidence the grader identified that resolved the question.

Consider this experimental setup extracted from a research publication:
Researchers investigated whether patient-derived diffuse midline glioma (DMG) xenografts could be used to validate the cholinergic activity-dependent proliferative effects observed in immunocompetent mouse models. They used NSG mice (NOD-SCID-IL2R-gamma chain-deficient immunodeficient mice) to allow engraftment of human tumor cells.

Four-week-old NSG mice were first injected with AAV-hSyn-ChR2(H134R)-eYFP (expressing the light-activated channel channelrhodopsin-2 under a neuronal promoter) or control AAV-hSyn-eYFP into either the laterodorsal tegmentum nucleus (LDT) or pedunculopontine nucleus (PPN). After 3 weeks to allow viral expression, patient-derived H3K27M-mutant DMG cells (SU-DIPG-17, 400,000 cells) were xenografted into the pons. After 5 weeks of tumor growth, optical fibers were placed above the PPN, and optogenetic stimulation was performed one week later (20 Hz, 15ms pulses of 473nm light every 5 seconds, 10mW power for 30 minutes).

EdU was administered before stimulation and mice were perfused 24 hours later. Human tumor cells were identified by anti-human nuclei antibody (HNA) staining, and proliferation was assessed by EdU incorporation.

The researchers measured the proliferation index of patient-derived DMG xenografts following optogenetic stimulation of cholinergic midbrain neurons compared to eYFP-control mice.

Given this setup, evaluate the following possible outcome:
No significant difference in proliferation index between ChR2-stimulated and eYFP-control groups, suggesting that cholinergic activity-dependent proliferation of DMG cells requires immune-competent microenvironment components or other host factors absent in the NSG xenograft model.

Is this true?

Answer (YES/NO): NO